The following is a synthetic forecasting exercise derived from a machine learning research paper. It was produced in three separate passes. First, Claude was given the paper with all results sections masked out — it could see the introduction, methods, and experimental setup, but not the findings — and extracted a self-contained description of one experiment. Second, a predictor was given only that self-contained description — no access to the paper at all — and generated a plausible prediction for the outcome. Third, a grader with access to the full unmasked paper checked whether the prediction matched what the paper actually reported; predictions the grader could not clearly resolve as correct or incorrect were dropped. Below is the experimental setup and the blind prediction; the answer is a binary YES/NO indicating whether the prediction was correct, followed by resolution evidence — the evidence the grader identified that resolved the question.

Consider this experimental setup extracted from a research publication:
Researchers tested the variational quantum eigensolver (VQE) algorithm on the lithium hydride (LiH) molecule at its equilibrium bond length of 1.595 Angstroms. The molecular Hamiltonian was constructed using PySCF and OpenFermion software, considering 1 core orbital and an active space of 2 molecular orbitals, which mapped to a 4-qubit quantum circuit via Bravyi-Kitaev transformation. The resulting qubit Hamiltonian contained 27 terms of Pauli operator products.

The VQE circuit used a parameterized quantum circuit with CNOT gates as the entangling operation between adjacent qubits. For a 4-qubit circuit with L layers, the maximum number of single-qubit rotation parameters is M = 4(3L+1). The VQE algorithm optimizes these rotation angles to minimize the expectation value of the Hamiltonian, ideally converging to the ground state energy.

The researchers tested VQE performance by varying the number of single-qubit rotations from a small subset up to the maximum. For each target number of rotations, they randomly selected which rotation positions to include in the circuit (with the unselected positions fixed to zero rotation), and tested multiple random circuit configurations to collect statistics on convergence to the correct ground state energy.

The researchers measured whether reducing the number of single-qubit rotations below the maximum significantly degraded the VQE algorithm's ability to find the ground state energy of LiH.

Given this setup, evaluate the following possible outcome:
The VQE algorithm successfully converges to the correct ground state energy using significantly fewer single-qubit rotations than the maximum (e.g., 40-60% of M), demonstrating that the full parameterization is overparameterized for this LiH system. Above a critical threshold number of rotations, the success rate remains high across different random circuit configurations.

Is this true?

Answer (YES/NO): YES